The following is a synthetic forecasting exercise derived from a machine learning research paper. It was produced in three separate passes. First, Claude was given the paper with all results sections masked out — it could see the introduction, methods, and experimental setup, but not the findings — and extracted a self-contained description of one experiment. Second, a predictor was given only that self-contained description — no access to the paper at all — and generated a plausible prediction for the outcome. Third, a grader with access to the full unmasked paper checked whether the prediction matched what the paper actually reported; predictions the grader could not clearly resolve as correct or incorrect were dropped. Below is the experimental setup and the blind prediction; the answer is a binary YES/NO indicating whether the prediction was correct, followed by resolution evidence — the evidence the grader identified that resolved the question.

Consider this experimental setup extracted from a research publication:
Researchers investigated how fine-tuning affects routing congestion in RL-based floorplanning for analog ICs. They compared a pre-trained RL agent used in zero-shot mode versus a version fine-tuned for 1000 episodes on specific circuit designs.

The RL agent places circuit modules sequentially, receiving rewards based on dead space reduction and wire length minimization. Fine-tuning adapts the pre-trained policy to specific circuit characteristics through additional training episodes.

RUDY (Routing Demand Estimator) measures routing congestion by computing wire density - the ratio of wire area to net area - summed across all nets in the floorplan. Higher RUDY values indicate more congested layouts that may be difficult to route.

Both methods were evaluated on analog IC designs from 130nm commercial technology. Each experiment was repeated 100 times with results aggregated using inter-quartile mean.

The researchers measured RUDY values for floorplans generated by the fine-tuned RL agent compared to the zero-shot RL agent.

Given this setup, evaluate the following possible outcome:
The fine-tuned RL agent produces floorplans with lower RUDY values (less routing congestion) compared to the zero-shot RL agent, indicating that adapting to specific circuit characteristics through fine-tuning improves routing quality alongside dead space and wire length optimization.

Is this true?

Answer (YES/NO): NO